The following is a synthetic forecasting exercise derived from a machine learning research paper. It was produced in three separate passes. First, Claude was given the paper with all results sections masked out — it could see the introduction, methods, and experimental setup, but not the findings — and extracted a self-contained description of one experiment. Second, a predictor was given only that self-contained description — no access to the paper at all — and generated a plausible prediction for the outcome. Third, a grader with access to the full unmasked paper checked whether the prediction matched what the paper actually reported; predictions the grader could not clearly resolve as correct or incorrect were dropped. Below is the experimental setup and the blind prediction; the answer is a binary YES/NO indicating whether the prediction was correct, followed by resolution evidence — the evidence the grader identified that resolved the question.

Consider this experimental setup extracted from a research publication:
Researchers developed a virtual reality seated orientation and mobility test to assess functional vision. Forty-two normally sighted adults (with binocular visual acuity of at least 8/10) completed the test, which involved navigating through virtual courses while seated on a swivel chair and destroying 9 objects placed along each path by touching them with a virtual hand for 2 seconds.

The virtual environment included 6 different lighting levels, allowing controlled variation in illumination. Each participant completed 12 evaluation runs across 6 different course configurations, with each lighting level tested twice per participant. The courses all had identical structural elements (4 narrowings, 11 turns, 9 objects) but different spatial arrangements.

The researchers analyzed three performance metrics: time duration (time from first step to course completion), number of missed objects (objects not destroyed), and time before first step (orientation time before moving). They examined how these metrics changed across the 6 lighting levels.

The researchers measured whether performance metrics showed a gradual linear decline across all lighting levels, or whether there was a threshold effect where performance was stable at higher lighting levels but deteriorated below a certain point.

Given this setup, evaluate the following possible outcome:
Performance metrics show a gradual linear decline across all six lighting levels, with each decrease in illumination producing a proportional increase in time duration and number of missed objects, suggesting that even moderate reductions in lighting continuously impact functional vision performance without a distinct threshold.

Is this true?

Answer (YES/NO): NO